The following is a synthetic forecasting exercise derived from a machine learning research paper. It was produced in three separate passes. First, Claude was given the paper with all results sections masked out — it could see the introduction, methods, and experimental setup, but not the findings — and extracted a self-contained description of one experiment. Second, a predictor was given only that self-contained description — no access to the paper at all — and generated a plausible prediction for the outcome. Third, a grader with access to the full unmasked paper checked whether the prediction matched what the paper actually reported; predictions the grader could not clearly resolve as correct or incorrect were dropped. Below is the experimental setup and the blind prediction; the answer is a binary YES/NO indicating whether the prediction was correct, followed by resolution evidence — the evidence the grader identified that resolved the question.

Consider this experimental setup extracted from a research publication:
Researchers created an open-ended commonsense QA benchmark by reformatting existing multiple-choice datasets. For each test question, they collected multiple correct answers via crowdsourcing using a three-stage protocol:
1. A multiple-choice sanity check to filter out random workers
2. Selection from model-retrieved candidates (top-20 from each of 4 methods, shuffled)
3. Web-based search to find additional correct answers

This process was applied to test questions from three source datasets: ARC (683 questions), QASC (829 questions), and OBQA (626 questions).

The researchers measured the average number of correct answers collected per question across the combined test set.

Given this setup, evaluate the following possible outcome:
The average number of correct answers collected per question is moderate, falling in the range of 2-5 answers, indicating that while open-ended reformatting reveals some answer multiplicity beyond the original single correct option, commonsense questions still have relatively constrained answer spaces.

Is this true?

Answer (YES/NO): NO